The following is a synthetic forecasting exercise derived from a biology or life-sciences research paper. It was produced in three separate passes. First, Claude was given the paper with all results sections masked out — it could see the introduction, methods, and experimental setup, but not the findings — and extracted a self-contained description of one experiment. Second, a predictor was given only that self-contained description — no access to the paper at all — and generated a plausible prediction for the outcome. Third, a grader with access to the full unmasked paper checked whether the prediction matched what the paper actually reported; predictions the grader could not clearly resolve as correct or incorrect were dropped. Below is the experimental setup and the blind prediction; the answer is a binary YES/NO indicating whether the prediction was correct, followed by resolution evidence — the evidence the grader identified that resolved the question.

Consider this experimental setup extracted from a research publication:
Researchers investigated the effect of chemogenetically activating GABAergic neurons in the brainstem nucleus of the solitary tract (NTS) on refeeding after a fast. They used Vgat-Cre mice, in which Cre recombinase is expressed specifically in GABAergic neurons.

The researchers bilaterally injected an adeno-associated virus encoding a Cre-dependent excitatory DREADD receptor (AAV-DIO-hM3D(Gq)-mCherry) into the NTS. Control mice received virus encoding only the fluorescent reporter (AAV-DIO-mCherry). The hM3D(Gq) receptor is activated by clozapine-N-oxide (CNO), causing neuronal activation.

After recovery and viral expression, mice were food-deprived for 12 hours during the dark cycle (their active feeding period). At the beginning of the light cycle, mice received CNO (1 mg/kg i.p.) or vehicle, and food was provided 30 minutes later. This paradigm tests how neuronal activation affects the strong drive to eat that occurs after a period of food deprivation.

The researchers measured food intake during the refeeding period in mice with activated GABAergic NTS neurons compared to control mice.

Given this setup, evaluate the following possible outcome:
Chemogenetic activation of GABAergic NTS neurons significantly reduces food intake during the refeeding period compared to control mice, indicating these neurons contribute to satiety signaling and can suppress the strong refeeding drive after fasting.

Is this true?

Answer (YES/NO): YES